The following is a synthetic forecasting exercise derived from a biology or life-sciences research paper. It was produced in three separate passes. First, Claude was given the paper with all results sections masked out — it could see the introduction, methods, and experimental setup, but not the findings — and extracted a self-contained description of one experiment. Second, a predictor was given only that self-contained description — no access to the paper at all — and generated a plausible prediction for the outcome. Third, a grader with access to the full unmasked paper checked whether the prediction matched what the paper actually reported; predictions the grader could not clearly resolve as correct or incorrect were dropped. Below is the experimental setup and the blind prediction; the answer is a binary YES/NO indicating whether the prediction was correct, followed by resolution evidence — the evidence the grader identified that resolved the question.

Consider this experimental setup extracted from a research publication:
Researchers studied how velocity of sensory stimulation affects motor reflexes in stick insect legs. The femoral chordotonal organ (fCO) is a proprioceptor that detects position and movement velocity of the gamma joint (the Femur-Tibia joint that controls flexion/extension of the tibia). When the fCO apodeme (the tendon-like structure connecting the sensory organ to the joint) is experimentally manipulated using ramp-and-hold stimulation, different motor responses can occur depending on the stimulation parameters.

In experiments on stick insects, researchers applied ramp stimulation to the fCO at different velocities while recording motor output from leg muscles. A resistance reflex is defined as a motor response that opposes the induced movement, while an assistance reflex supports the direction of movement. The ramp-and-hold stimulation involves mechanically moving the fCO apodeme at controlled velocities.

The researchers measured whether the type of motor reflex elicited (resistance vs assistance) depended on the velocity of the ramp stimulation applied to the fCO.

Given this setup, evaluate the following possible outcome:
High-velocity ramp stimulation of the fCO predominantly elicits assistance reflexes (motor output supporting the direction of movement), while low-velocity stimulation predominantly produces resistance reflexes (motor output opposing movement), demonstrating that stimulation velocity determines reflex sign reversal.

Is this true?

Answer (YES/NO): NO